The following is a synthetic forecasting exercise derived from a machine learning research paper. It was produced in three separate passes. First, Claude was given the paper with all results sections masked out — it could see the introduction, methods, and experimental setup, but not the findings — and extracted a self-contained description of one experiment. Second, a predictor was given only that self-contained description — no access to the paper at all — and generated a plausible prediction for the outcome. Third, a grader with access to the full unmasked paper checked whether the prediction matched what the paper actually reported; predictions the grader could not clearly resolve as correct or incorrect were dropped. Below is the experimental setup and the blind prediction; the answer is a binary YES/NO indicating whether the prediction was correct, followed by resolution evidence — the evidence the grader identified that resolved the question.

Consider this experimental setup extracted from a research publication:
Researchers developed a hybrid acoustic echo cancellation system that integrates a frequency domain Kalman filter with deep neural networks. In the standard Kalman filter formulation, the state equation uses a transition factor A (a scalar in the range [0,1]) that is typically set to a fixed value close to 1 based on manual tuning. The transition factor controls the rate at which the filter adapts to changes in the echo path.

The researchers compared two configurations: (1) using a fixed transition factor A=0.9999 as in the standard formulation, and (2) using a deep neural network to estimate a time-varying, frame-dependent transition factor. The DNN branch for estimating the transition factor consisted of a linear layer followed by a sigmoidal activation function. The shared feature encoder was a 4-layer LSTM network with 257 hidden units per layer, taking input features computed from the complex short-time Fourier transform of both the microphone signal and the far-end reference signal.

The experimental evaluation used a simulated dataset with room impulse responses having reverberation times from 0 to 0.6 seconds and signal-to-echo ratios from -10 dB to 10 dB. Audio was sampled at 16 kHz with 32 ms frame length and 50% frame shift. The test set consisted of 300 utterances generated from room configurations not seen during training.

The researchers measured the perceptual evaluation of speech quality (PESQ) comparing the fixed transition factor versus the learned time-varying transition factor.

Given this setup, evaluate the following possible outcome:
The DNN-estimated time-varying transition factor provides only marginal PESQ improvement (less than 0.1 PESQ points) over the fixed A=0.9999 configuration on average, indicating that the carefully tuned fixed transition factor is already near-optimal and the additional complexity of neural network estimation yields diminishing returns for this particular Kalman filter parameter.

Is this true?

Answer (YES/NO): YES